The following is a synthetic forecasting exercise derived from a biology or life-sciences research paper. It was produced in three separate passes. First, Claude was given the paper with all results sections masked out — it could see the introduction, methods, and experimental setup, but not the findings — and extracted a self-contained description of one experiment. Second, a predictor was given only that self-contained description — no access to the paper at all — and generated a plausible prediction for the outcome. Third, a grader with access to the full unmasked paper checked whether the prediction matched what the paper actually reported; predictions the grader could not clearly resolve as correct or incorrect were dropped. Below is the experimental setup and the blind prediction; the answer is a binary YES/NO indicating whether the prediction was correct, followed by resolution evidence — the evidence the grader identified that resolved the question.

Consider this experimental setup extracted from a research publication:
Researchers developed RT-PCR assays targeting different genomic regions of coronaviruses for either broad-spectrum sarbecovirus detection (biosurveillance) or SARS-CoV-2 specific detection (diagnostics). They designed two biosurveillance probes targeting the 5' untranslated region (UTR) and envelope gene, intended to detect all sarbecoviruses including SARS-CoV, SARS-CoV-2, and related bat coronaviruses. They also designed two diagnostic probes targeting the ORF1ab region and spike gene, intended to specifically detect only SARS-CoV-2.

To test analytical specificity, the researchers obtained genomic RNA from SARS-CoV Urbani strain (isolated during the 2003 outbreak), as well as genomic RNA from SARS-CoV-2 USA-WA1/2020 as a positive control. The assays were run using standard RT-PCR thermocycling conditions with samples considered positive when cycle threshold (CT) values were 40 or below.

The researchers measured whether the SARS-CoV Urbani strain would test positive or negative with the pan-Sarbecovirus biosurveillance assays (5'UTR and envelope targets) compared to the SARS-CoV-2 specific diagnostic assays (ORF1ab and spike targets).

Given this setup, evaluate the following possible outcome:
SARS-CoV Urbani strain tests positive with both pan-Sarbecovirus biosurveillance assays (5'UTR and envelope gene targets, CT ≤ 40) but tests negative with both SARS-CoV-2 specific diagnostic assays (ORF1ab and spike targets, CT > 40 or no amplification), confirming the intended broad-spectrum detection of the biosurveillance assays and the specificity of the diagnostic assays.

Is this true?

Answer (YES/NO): YES